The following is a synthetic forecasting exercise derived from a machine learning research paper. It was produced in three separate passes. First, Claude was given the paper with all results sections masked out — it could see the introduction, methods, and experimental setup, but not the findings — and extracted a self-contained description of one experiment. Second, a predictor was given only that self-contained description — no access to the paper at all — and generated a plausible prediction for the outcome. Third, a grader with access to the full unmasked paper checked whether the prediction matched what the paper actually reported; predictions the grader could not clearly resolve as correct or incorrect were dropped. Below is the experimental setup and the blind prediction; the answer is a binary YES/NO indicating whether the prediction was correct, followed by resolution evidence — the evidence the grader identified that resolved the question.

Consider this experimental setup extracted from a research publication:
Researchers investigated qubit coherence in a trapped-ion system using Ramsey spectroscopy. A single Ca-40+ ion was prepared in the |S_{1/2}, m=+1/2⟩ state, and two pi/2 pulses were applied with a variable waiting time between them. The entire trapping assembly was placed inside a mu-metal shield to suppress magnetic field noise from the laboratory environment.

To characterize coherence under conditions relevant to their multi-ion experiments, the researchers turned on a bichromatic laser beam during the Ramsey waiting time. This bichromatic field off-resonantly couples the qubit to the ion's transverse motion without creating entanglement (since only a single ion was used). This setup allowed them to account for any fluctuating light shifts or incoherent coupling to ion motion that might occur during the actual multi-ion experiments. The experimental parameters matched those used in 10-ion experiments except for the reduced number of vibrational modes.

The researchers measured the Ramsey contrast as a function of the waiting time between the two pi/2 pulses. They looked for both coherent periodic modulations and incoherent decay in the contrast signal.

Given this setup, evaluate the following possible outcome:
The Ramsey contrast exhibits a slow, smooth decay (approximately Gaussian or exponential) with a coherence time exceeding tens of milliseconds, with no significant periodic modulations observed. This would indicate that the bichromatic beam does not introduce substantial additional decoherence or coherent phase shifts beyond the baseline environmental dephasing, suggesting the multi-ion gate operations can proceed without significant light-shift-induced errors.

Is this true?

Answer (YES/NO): NO